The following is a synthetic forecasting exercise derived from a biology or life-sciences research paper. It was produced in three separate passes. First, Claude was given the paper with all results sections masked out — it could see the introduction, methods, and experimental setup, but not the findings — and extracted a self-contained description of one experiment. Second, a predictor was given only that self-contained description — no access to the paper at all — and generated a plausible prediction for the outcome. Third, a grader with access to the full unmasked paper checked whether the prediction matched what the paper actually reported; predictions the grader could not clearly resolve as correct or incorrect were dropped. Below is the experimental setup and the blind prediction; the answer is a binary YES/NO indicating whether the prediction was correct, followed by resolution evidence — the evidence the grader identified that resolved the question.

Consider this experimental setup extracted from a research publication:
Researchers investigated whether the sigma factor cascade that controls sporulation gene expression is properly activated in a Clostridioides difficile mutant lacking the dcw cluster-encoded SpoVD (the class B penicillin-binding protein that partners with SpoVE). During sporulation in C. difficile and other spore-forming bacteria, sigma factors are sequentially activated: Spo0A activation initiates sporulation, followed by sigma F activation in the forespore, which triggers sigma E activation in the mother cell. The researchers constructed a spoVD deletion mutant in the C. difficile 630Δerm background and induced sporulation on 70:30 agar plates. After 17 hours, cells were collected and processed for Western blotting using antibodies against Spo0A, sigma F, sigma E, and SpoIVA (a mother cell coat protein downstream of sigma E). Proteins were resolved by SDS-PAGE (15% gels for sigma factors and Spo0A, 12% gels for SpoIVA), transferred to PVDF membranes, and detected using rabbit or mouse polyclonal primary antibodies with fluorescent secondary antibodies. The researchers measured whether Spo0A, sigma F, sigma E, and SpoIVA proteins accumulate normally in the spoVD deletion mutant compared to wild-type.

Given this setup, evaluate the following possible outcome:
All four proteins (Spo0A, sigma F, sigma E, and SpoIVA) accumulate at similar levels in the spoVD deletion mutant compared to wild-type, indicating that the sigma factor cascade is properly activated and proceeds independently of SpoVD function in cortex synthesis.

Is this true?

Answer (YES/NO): NO